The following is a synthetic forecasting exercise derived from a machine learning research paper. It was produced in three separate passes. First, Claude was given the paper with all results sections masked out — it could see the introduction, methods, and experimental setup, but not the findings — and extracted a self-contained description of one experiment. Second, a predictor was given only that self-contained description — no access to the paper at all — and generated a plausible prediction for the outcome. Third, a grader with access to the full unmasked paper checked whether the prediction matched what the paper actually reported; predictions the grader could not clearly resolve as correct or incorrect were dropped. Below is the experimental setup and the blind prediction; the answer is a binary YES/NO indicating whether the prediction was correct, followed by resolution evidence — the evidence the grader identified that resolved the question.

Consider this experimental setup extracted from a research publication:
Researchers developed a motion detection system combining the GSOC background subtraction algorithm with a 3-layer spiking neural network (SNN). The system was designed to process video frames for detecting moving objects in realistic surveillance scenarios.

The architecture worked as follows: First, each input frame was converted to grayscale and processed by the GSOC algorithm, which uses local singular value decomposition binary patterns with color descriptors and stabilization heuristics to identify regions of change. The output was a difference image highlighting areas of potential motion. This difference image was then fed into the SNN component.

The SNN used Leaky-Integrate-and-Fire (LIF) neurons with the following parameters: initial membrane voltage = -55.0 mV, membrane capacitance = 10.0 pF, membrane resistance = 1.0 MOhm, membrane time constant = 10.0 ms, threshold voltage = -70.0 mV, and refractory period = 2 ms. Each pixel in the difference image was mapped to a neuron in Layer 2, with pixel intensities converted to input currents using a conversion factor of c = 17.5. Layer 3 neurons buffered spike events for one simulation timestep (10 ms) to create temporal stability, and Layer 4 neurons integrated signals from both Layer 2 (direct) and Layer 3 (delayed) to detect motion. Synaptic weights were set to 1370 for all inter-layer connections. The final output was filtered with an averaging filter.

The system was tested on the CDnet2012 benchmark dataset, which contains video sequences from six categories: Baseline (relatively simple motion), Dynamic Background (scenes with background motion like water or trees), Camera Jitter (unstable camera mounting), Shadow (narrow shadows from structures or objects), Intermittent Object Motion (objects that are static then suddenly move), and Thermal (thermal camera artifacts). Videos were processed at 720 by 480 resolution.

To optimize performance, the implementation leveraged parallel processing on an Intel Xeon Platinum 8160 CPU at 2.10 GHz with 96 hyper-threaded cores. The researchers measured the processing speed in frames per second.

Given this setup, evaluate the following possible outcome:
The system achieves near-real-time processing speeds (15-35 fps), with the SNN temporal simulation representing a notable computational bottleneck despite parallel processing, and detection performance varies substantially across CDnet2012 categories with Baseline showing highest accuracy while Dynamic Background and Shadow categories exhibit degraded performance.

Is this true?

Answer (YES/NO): NO